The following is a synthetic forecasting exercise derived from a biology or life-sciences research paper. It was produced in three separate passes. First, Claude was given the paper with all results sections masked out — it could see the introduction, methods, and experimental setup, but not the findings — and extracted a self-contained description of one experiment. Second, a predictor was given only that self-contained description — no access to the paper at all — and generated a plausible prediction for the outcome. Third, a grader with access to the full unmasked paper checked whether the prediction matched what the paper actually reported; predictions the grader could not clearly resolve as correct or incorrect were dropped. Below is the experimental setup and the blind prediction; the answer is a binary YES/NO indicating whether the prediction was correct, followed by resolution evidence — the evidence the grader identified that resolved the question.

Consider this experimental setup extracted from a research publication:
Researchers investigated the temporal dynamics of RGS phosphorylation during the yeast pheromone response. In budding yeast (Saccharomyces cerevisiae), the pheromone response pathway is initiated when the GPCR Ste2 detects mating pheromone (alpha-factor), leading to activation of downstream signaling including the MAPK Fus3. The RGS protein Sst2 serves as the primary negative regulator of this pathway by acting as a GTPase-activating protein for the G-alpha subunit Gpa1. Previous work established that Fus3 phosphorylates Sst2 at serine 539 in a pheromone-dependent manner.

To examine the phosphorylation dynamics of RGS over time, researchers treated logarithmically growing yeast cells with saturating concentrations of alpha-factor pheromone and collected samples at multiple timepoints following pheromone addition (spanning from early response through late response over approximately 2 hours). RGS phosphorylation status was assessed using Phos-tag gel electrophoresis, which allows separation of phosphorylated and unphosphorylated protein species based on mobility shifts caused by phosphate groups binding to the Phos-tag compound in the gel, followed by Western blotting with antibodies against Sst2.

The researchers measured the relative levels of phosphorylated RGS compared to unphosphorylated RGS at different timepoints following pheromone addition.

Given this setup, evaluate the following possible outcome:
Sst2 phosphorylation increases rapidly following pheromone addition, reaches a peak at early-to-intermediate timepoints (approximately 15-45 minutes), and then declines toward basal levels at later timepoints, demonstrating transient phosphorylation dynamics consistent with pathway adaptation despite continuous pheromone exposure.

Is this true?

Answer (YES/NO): NO